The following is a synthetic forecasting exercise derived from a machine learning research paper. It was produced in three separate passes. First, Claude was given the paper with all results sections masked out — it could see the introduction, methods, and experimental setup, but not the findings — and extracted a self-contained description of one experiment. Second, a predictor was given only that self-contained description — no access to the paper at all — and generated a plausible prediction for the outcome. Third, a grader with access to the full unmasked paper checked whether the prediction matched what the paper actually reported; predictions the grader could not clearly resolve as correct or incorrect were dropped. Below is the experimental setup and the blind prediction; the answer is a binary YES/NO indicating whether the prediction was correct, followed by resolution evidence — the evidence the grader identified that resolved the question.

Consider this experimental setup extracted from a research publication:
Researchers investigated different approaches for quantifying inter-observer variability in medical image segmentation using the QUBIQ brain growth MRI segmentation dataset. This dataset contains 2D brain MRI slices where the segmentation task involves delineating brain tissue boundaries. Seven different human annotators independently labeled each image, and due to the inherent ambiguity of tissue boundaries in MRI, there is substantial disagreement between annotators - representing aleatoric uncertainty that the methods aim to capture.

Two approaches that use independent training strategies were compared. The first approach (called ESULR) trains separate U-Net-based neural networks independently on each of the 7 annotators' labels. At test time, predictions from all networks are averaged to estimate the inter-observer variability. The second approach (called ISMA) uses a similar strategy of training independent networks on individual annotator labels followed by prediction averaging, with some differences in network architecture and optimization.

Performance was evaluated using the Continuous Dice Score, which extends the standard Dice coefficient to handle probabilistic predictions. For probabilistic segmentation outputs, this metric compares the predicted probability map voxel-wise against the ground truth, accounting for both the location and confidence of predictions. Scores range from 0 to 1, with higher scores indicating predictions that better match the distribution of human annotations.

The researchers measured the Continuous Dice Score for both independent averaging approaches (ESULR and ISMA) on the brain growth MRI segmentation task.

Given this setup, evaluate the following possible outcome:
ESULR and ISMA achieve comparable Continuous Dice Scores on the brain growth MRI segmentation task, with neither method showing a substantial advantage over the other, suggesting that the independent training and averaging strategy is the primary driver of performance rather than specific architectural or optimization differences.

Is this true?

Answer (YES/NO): NO